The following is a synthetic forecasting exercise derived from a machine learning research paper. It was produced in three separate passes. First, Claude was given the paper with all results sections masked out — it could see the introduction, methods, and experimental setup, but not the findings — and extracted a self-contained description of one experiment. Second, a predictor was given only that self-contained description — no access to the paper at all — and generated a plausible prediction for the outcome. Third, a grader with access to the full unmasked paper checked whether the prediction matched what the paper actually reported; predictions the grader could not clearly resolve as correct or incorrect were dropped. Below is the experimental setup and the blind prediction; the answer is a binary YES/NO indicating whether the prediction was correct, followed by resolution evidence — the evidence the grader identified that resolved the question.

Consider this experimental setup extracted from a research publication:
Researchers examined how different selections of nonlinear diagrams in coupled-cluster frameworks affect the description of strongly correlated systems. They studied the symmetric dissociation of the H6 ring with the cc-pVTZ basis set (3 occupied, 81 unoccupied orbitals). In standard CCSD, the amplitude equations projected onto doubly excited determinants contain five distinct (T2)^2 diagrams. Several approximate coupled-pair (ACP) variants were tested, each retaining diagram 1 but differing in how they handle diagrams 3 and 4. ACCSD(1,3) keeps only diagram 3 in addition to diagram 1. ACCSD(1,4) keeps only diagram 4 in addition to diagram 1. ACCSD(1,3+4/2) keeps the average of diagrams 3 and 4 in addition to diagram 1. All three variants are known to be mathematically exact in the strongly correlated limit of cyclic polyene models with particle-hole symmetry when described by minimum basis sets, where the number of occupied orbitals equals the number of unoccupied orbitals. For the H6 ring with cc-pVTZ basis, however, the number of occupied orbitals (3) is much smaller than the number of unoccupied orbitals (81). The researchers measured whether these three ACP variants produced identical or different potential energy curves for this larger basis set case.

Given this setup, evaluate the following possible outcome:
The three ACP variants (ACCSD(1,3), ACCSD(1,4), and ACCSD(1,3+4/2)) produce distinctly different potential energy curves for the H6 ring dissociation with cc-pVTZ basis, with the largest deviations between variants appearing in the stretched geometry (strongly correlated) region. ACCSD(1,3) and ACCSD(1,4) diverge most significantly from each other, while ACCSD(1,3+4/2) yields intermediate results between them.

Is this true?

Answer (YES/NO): NO